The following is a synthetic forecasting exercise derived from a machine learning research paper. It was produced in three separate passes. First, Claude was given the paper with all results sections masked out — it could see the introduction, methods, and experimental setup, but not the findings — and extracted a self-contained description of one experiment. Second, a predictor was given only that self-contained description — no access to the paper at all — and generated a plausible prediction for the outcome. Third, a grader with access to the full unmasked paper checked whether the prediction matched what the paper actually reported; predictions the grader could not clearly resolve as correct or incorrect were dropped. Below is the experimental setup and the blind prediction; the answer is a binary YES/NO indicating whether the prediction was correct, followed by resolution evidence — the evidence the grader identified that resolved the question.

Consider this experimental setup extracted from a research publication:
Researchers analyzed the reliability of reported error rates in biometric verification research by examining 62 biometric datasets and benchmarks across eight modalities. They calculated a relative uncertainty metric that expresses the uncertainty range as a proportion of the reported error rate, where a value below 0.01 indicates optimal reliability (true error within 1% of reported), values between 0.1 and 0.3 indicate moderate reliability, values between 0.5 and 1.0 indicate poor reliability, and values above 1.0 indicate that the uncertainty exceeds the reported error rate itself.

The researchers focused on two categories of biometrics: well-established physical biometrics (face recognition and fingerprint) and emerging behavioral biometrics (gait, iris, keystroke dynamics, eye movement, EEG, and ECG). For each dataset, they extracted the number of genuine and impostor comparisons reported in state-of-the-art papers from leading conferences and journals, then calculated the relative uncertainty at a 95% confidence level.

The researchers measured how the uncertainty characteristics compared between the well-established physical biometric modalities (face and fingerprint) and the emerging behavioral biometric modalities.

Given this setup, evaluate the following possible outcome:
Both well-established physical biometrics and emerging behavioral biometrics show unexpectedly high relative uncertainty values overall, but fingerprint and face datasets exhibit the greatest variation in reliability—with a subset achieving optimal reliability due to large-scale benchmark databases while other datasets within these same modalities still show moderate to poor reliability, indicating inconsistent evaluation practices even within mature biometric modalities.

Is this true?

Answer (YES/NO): NO